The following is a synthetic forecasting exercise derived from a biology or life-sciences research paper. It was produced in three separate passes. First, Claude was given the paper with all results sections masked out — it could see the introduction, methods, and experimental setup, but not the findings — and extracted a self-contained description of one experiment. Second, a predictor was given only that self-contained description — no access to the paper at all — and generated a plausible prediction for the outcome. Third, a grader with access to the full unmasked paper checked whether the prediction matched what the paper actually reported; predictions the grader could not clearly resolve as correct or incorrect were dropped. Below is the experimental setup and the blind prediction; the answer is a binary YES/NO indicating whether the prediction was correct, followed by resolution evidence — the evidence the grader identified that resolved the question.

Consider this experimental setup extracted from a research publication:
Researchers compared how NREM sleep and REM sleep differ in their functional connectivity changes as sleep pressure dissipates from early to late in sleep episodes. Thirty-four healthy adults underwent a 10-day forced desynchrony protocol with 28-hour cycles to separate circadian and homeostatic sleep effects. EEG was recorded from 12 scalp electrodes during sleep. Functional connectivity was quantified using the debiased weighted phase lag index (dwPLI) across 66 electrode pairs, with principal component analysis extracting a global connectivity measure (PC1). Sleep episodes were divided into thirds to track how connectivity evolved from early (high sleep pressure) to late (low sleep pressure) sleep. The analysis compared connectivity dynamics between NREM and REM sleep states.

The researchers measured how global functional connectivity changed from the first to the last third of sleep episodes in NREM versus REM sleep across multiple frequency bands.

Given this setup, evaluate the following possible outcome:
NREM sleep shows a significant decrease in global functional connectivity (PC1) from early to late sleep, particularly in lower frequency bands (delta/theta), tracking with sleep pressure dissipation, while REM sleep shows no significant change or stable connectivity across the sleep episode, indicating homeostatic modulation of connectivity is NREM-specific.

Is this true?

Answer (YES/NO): NO